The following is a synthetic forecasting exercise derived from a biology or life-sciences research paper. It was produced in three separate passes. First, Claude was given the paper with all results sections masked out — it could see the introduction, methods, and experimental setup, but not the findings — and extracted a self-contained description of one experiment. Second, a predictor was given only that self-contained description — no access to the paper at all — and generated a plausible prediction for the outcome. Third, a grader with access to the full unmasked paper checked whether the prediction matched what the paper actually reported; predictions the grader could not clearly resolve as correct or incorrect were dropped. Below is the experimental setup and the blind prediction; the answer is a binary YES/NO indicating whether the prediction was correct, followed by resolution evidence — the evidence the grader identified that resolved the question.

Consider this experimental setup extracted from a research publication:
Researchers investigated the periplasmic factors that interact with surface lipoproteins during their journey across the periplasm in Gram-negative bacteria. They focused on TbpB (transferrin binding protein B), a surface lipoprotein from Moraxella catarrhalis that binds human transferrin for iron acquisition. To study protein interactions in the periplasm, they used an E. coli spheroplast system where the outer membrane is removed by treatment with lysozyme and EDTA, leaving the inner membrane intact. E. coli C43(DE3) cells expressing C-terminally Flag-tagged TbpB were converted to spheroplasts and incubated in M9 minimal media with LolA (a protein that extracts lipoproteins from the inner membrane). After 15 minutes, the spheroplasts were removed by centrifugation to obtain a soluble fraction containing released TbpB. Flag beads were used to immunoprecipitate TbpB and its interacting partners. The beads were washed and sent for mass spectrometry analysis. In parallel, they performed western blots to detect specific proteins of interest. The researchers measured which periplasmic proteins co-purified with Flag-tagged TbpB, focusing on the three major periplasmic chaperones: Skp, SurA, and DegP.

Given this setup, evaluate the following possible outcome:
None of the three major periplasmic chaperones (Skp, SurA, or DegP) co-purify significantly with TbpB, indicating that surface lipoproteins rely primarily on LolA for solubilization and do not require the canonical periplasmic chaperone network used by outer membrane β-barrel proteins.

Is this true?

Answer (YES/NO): NO